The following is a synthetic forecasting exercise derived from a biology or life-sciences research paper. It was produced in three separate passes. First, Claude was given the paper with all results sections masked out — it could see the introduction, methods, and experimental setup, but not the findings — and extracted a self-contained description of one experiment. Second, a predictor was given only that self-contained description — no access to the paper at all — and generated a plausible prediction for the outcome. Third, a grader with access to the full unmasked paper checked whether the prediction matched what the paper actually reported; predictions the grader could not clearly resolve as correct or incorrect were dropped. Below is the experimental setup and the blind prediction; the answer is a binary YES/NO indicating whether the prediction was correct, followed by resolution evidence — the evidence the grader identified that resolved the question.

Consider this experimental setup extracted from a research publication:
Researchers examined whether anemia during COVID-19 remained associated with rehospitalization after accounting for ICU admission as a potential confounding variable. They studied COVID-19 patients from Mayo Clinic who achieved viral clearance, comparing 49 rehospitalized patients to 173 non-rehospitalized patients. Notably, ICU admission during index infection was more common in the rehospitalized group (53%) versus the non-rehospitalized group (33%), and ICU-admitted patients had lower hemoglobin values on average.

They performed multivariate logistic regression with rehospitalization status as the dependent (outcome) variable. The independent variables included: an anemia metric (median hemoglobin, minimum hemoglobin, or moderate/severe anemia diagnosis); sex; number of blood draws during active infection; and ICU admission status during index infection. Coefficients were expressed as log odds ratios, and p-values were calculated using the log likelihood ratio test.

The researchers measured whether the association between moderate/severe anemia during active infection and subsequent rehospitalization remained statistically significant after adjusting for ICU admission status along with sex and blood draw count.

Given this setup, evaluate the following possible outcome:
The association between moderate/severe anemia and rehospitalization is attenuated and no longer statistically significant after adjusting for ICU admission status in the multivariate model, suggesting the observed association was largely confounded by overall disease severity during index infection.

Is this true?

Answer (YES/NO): NO